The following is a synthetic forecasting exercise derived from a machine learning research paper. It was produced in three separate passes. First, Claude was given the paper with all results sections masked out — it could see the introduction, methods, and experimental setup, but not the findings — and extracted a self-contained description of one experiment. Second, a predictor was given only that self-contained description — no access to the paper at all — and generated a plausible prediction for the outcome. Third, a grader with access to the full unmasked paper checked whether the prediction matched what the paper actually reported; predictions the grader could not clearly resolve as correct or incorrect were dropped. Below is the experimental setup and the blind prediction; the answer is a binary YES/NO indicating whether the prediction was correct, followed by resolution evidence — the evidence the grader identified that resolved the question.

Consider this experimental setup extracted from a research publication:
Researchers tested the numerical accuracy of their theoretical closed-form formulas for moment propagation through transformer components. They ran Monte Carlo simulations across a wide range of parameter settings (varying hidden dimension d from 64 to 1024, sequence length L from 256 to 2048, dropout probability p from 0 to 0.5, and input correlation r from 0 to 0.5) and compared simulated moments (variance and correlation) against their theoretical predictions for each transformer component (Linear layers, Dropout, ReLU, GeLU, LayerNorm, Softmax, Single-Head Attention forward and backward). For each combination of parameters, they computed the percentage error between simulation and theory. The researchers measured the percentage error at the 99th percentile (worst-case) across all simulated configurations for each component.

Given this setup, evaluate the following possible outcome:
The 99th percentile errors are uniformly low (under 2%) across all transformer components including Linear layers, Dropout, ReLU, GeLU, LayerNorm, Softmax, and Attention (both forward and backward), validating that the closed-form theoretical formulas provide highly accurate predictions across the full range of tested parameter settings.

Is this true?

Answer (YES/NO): NO